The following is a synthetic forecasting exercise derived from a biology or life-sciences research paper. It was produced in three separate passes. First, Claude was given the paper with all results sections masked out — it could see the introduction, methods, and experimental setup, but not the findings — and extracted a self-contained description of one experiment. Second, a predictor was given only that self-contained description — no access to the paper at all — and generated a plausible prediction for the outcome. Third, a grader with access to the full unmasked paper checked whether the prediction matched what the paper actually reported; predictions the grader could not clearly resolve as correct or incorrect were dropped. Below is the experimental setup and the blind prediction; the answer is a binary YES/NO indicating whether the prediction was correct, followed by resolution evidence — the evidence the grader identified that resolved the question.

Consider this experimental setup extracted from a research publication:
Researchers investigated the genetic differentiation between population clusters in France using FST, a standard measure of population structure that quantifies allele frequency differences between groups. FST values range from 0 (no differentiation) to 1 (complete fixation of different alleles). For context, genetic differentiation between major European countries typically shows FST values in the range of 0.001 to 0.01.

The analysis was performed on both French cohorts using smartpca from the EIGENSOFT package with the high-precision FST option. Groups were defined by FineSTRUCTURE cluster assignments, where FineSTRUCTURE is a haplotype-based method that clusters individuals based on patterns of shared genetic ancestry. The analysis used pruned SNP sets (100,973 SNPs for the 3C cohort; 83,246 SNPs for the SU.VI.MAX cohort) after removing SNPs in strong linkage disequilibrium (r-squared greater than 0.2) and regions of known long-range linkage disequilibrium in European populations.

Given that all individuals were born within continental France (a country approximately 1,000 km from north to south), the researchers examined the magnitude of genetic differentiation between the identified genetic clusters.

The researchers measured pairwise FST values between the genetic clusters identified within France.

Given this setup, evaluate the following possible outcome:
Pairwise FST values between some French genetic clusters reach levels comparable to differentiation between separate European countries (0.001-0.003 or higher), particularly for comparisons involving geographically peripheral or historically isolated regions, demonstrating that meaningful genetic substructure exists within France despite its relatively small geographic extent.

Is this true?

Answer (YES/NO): YES